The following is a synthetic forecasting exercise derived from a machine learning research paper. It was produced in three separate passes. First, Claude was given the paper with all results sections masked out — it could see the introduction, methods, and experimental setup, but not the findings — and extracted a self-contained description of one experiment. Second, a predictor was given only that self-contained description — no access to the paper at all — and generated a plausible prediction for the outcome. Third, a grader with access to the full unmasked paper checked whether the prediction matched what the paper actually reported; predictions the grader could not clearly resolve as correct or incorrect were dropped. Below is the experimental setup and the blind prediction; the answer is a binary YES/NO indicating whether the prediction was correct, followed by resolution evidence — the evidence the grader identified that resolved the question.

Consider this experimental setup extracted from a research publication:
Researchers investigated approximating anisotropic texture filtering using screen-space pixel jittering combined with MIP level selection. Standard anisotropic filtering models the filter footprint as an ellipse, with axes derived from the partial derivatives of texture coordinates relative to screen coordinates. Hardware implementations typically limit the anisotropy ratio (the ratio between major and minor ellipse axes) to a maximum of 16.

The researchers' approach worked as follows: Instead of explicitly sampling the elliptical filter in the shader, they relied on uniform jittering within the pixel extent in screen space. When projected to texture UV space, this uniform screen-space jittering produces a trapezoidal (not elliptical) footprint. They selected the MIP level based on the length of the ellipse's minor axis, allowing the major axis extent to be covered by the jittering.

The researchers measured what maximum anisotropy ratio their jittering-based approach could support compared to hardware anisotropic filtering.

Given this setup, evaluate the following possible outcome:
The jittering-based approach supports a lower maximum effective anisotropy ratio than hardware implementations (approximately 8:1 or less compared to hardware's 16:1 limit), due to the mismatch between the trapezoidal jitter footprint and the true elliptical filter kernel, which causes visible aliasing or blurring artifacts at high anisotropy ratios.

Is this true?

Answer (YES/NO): NO